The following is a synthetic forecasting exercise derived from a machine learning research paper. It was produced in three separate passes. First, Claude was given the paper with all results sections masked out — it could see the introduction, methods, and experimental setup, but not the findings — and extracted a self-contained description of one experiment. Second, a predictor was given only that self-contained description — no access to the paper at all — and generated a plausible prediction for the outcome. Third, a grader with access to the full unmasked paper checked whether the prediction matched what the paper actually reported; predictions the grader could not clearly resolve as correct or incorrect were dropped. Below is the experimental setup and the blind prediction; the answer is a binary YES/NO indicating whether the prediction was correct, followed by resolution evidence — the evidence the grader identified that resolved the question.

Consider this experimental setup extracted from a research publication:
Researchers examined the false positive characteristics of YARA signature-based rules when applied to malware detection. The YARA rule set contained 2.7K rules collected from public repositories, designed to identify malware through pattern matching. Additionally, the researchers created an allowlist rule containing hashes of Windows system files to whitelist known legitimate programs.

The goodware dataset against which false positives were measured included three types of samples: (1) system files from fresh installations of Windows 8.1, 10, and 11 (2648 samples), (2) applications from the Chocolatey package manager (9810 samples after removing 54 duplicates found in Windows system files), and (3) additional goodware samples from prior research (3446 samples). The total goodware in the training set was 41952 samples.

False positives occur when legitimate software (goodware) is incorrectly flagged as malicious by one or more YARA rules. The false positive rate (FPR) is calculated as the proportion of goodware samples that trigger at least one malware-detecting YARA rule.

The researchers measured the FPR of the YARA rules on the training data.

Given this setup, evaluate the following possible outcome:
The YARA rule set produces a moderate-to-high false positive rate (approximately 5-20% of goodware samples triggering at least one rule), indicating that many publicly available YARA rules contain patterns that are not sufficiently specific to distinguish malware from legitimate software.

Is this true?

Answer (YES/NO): NO